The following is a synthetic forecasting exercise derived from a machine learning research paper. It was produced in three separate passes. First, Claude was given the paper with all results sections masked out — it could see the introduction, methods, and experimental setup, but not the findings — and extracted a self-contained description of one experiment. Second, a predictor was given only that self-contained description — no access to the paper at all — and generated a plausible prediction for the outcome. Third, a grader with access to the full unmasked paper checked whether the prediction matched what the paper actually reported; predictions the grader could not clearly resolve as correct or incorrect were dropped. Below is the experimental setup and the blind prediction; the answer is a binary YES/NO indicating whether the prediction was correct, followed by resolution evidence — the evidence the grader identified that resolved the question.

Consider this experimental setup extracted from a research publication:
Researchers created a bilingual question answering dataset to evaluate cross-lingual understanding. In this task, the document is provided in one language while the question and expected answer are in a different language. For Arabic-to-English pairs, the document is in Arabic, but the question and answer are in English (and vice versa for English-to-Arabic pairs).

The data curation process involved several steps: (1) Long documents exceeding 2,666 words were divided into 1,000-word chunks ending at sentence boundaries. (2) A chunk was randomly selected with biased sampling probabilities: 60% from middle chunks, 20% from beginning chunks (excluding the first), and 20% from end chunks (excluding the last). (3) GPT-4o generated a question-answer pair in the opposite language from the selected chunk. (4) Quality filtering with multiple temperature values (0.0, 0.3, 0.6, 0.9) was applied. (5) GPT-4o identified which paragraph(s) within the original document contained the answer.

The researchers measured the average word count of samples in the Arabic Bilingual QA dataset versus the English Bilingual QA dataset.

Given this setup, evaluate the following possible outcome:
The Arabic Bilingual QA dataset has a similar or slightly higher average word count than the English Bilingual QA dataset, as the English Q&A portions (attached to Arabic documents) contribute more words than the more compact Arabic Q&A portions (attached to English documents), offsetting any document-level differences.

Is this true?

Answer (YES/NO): NO